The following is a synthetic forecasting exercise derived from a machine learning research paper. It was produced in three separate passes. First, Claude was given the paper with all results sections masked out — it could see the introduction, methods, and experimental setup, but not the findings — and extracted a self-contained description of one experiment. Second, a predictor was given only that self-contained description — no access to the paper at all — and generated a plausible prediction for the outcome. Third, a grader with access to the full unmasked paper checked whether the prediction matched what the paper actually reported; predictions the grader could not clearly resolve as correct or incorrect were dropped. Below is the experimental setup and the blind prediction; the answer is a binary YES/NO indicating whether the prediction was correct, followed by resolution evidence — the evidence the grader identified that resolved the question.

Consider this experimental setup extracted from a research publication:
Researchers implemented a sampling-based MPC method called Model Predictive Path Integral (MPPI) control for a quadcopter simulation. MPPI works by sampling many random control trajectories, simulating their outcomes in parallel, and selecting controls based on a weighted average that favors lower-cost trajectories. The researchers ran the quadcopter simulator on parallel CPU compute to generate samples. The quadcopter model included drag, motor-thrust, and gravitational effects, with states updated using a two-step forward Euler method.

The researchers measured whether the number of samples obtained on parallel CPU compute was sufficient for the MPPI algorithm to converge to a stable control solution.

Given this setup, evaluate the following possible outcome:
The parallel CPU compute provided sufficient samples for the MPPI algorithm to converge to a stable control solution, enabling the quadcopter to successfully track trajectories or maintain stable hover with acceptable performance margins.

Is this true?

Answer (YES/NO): NO